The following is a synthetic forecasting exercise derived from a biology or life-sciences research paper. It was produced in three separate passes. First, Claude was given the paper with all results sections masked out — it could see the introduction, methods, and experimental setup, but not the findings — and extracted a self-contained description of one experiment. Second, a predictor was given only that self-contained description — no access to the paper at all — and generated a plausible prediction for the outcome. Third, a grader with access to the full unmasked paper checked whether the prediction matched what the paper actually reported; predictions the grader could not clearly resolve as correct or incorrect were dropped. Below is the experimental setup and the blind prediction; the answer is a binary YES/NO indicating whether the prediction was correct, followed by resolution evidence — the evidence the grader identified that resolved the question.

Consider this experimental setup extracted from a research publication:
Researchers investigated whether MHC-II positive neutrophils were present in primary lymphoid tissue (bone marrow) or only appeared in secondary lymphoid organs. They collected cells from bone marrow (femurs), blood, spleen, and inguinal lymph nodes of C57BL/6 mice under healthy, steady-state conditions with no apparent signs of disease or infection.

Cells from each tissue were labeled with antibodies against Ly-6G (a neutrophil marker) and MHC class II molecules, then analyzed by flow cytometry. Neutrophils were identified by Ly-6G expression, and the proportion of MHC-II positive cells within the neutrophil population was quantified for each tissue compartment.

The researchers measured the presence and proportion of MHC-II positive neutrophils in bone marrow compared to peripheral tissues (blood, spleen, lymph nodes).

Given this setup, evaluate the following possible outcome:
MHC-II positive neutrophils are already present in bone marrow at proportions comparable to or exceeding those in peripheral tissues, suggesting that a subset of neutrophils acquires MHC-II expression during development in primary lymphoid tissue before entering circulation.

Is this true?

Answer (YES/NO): NO